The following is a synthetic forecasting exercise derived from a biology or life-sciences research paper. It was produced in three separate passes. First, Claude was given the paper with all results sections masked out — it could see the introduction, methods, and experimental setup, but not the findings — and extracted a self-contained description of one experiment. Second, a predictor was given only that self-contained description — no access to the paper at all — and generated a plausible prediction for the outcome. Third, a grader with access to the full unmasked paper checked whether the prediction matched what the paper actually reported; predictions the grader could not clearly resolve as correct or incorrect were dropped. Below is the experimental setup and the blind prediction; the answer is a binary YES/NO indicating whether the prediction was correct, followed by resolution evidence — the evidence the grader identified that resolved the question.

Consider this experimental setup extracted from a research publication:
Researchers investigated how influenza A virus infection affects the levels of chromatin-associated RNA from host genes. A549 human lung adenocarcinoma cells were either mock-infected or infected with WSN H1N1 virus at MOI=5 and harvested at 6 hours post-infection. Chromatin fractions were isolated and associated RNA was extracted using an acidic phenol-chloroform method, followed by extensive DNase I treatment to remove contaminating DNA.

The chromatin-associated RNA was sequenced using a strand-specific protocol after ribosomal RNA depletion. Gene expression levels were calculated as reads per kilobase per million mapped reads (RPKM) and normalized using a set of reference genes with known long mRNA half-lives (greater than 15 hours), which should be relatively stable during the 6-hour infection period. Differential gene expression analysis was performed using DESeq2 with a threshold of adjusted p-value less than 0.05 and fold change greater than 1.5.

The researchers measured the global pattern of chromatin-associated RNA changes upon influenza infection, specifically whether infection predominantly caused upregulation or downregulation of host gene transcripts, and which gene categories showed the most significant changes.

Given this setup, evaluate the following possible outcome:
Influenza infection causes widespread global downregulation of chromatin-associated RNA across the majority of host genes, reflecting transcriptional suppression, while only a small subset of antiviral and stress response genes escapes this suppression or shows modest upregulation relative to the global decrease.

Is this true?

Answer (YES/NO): NO